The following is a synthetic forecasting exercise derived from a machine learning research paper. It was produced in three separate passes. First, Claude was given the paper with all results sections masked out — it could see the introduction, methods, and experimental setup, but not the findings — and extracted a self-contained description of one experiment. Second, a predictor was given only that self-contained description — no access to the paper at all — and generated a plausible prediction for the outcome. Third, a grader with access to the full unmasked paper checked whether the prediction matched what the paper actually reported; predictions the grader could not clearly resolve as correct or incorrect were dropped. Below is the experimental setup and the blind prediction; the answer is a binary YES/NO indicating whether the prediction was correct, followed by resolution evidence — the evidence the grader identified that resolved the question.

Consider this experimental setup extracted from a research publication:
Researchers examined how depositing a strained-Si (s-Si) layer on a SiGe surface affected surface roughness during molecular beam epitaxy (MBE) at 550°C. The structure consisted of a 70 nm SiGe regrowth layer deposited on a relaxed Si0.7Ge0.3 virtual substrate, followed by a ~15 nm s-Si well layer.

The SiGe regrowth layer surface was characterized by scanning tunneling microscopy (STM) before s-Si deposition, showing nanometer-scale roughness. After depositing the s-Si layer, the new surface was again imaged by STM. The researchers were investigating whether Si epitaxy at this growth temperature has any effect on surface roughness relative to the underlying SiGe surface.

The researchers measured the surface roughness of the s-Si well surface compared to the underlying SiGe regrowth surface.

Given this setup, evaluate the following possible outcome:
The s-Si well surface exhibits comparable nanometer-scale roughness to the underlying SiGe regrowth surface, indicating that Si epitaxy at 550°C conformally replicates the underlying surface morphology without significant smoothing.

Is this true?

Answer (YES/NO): NO